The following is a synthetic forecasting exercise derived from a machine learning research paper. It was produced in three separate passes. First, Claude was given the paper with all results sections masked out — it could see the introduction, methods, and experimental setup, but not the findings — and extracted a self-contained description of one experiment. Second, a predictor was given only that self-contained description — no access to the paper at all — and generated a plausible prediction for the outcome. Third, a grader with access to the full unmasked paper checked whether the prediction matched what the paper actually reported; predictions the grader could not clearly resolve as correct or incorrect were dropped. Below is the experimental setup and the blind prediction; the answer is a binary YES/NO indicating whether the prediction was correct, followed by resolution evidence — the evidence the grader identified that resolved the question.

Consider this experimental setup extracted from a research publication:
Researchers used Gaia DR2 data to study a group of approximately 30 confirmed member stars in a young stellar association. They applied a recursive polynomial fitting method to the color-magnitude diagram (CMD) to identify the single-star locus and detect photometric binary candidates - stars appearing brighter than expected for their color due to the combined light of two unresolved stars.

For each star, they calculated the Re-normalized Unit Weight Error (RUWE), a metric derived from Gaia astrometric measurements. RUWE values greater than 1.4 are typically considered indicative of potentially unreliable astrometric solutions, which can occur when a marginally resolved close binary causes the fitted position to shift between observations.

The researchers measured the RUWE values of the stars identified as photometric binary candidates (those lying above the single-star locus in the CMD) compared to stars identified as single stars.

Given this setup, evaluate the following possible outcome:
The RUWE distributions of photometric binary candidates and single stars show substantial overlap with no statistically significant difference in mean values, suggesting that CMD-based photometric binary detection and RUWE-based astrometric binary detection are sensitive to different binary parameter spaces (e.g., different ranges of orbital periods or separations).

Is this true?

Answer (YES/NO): NO